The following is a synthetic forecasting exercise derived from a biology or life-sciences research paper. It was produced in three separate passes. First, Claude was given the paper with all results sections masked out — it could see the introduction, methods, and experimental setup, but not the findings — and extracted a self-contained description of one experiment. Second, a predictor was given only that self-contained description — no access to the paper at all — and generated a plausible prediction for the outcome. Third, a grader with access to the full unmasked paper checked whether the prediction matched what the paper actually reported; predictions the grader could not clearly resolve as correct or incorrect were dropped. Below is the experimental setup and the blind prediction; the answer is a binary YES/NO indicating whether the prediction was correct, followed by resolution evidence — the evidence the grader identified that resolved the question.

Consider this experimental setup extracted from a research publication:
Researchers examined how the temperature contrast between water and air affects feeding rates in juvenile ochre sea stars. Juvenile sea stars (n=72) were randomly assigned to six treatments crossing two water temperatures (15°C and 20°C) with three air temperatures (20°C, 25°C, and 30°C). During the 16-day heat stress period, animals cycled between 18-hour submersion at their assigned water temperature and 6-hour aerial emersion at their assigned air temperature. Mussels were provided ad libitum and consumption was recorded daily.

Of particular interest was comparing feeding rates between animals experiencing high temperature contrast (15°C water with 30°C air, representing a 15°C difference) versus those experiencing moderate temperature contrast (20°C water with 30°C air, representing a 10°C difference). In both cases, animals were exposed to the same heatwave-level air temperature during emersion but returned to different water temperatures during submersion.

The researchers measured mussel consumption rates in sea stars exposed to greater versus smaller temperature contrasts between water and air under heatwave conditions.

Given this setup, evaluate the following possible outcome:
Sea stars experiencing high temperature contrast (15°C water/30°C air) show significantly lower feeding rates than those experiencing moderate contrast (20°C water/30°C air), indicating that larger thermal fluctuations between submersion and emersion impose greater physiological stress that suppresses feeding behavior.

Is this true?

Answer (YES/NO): YES